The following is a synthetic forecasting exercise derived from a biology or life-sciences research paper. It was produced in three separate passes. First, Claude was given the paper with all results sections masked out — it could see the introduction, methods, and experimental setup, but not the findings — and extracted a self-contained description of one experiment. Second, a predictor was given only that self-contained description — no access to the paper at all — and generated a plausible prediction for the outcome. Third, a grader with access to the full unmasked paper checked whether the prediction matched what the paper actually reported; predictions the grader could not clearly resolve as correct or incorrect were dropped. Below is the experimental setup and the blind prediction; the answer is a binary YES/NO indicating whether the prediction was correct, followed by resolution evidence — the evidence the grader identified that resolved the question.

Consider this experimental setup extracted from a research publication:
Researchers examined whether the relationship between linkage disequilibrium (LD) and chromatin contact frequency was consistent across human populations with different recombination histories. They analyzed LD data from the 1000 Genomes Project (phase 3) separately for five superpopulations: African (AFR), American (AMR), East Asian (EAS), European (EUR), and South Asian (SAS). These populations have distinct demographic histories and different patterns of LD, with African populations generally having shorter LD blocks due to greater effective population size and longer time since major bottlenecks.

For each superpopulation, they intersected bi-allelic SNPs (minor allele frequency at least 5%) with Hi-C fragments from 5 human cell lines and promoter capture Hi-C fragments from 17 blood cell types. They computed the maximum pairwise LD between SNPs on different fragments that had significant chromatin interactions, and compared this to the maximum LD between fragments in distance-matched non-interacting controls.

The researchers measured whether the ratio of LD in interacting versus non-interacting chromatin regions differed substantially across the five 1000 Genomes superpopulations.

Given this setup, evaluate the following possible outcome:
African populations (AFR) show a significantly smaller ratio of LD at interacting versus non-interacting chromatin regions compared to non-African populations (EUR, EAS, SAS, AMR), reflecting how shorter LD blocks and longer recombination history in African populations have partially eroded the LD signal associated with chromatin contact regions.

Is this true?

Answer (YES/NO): NO